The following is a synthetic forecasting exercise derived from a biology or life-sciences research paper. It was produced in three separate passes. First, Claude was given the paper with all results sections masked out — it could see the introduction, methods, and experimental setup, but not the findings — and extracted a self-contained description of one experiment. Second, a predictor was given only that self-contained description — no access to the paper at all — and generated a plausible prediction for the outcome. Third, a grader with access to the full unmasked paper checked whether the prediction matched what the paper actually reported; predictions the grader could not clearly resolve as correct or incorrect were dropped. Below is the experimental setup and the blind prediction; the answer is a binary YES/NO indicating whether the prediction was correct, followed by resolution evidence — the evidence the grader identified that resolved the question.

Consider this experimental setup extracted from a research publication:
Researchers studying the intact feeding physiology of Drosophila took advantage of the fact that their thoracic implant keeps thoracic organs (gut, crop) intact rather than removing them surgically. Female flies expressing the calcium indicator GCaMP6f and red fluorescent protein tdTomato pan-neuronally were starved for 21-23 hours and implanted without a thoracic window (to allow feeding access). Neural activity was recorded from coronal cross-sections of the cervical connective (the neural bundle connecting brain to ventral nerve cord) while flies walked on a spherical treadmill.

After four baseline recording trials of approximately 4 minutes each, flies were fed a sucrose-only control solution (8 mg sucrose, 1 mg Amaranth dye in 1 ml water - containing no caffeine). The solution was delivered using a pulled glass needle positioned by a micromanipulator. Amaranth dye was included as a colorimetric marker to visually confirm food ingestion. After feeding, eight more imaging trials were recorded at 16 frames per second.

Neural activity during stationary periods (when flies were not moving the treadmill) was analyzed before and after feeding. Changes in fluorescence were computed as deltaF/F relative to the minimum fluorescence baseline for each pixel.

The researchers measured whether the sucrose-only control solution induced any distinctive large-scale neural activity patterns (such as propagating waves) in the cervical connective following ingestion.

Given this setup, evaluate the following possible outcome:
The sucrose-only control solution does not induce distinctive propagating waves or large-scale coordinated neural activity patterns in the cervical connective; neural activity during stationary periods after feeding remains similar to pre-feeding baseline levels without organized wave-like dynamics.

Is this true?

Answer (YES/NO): YES